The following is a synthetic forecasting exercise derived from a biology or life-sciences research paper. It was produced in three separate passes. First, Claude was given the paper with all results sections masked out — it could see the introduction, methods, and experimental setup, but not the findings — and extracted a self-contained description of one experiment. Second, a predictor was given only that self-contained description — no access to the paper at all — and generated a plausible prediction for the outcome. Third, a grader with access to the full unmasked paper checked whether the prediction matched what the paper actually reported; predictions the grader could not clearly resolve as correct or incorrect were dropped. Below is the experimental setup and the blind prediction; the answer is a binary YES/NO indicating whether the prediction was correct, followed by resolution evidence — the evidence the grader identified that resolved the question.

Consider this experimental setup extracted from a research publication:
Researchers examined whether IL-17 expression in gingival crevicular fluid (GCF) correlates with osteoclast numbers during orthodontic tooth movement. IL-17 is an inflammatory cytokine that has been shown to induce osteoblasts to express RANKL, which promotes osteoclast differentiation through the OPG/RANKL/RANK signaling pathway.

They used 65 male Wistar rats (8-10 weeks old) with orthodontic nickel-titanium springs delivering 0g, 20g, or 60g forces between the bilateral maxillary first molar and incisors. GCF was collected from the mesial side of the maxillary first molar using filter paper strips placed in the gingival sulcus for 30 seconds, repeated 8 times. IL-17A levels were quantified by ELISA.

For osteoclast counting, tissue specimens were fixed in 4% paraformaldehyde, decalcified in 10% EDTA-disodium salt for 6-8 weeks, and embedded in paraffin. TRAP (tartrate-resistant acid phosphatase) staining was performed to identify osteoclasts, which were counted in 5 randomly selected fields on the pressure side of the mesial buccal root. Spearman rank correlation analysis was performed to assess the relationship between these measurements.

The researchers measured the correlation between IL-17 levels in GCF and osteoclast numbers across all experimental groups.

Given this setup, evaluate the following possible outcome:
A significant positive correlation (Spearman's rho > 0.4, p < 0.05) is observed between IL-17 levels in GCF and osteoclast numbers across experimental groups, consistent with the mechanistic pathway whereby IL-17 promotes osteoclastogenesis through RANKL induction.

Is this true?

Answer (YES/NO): YES